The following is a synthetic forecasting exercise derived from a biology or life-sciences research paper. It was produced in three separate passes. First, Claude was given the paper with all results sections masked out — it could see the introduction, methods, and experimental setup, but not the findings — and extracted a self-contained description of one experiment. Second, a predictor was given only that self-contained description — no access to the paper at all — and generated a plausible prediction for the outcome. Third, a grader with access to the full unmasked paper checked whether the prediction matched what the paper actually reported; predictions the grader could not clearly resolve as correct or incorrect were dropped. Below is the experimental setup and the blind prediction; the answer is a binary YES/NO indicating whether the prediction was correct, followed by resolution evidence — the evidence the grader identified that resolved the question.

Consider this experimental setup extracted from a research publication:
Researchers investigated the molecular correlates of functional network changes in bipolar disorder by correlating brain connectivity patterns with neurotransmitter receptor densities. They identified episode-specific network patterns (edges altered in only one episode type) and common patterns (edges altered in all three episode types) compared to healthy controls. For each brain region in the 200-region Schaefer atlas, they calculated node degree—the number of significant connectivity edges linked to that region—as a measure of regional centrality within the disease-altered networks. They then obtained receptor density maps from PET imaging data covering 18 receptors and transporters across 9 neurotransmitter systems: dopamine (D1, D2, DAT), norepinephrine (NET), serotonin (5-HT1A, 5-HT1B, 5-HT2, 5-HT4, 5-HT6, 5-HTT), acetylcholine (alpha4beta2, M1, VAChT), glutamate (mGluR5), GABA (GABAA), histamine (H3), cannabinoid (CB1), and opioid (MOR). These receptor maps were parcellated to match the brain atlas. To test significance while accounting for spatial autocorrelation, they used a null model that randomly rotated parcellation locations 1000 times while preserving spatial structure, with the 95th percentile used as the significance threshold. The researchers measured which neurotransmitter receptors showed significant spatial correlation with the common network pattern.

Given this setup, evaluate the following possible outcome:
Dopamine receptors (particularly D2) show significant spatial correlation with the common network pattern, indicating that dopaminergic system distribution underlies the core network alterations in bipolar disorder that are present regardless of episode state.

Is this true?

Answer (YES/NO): YES